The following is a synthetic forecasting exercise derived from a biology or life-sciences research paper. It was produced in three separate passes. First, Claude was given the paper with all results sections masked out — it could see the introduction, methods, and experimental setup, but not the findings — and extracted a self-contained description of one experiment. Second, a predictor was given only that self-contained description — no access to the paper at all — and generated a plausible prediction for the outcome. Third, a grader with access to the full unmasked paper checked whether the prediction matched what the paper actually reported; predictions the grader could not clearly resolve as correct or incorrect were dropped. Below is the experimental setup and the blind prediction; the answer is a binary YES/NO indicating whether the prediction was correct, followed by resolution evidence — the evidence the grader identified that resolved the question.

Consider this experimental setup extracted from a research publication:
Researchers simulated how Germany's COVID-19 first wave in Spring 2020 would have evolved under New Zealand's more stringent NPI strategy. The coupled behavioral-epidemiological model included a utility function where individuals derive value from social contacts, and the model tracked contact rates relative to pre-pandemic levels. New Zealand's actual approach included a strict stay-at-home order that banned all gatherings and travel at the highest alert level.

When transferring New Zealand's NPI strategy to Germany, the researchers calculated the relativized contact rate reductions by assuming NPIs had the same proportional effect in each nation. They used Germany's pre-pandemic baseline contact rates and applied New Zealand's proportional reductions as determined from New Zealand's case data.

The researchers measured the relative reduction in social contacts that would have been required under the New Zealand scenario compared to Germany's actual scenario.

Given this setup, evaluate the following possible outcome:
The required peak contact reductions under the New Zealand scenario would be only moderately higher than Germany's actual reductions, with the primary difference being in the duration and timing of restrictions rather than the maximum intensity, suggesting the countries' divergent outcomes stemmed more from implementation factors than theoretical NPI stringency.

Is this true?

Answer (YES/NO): NO